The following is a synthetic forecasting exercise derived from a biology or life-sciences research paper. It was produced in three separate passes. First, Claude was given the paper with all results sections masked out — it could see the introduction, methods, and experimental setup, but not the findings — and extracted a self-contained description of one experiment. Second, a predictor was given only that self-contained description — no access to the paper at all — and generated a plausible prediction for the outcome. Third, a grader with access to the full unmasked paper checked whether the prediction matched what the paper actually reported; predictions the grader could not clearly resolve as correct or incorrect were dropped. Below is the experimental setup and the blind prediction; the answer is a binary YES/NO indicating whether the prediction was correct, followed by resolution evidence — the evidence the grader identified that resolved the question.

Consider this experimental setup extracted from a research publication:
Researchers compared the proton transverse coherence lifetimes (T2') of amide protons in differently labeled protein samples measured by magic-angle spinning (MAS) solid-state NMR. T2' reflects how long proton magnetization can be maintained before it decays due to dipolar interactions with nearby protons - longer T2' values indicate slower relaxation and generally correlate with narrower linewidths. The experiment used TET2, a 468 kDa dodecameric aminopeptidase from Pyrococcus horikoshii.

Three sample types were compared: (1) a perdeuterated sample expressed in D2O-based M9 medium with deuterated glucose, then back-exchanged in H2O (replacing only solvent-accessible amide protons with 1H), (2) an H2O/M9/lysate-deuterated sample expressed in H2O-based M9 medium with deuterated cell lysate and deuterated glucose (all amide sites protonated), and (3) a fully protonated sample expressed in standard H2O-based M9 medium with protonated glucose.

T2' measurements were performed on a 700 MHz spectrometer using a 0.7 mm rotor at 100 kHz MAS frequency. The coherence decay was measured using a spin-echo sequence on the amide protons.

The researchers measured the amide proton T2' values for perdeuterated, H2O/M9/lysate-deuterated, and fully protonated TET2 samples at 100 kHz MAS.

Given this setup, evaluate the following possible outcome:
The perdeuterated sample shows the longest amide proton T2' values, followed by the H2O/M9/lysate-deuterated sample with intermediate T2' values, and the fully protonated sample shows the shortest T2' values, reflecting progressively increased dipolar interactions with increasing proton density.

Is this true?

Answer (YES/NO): YES